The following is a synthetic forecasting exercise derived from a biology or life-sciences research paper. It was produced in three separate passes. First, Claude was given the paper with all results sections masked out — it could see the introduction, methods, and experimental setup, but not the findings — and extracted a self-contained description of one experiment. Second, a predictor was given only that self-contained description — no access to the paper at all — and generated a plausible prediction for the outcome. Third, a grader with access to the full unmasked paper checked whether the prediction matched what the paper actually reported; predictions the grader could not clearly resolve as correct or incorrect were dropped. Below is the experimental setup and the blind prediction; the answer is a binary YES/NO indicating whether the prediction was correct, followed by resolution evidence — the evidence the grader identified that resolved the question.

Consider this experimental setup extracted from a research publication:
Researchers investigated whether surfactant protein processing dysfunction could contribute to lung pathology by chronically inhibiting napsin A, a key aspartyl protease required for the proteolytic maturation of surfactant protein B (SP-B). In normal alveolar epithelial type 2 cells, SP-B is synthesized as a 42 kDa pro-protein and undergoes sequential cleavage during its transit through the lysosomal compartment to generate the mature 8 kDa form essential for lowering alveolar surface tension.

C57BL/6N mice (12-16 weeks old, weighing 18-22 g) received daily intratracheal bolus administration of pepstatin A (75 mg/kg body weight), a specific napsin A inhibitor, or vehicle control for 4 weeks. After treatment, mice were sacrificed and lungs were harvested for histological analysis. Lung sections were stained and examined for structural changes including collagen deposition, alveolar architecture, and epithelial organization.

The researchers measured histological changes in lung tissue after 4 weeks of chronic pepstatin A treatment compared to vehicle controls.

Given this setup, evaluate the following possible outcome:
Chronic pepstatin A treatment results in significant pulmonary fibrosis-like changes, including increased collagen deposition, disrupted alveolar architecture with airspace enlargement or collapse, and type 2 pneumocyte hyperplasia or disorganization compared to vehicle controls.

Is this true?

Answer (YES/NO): YES